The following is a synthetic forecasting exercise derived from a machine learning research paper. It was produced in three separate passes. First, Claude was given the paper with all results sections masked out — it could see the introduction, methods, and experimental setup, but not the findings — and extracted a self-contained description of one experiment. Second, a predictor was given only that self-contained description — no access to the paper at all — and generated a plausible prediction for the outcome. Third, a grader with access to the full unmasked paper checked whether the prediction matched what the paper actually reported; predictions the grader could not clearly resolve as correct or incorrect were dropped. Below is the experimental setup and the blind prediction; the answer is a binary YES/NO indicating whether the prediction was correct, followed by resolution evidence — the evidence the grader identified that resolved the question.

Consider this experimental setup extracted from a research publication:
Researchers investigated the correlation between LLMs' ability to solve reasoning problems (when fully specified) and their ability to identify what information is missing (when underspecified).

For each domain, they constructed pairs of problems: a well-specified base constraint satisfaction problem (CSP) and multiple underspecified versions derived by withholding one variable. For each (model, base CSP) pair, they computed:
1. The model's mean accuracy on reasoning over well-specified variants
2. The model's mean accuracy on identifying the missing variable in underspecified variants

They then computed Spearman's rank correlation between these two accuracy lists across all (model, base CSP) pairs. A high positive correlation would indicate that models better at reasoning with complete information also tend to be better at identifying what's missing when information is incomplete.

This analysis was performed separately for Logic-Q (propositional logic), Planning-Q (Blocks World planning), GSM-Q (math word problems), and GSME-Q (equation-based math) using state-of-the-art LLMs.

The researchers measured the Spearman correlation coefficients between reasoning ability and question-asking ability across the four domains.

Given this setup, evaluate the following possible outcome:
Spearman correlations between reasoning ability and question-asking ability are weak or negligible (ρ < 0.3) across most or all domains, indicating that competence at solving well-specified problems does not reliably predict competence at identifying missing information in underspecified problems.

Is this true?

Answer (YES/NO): NO